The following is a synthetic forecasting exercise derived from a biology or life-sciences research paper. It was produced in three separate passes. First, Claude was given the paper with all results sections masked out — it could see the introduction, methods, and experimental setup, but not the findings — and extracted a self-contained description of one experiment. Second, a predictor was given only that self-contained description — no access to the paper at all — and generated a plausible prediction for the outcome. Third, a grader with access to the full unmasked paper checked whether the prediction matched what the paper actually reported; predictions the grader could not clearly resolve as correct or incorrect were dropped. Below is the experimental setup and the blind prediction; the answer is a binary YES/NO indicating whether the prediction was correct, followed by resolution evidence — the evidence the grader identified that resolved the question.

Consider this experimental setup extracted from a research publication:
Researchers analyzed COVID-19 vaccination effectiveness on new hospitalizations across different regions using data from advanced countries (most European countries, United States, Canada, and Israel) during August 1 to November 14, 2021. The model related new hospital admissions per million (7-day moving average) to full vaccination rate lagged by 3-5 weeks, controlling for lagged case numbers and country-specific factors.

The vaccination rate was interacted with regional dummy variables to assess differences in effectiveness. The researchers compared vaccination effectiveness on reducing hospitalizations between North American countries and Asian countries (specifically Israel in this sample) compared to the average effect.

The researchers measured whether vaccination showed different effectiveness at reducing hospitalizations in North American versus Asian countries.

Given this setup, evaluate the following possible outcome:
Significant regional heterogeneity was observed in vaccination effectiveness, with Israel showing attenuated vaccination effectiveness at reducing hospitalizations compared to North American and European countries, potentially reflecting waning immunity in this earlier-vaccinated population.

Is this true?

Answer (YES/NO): NO